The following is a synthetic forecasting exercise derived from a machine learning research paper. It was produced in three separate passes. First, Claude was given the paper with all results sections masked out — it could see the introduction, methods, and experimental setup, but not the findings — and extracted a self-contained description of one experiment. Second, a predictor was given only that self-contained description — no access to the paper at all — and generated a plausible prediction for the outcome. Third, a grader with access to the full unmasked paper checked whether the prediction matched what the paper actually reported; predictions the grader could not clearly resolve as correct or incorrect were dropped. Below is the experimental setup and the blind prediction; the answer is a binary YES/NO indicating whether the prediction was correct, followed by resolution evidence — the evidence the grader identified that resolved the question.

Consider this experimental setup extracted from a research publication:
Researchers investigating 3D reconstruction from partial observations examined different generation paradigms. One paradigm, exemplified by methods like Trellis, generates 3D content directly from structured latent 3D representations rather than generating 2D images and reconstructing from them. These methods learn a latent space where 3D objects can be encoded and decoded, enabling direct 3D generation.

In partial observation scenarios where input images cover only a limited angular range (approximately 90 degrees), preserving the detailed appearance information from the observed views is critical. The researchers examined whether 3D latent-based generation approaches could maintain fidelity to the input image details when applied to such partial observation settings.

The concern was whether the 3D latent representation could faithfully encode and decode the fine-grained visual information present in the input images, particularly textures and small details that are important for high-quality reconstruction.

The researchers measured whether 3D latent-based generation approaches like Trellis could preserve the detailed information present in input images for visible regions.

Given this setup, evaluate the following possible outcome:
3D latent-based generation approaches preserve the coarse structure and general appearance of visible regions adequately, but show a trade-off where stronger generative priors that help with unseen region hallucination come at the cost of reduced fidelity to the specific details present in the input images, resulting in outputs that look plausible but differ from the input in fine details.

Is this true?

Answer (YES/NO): NO